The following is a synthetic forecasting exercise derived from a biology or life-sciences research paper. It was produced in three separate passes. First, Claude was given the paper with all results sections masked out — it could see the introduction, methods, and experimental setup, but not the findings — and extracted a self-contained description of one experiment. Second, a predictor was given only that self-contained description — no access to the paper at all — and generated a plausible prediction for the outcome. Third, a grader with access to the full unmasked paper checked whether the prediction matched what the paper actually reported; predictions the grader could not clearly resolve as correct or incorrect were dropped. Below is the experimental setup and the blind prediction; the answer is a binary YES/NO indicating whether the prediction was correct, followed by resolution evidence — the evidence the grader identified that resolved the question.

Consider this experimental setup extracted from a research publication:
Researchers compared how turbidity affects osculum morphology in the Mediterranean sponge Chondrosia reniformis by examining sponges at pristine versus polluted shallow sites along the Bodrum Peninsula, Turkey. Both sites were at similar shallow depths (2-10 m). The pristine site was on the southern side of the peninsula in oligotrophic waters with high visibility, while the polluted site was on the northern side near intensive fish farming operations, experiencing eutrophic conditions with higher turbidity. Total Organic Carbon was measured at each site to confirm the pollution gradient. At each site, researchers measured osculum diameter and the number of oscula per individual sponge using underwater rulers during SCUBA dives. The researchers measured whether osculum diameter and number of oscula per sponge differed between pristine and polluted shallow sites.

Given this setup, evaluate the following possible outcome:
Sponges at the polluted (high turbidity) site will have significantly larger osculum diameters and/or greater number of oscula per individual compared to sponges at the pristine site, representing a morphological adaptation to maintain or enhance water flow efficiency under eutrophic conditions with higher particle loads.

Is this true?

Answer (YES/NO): NO